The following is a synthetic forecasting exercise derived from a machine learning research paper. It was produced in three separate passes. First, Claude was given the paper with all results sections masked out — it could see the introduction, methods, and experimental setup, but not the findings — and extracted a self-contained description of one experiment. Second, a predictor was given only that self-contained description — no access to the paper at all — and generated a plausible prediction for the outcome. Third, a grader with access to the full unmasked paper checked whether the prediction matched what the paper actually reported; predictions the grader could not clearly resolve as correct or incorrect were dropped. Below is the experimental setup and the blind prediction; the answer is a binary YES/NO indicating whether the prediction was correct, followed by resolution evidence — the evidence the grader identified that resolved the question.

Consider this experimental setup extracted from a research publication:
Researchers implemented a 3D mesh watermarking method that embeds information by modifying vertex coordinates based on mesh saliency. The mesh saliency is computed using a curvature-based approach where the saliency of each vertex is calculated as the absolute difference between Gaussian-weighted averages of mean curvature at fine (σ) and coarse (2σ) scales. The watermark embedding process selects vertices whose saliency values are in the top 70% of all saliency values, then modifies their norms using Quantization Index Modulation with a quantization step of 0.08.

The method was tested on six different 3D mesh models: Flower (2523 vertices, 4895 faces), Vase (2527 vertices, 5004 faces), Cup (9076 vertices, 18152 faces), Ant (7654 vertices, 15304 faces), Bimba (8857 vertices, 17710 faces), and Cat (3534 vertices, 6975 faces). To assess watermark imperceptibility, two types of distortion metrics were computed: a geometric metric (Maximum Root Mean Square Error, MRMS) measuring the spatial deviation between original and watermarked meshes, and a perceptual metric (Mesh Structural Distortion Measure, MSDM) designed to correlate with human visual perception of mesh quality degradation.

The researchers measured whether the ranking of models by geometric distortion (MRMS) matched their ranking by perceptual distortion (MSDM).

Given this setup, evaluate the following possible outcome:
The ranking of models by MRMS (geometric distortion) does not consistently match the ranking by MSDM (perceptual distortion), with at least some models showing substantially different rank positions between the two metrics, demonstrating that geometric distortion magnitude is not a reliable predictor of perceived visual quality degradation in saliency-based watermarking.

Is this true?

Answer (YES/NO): YES